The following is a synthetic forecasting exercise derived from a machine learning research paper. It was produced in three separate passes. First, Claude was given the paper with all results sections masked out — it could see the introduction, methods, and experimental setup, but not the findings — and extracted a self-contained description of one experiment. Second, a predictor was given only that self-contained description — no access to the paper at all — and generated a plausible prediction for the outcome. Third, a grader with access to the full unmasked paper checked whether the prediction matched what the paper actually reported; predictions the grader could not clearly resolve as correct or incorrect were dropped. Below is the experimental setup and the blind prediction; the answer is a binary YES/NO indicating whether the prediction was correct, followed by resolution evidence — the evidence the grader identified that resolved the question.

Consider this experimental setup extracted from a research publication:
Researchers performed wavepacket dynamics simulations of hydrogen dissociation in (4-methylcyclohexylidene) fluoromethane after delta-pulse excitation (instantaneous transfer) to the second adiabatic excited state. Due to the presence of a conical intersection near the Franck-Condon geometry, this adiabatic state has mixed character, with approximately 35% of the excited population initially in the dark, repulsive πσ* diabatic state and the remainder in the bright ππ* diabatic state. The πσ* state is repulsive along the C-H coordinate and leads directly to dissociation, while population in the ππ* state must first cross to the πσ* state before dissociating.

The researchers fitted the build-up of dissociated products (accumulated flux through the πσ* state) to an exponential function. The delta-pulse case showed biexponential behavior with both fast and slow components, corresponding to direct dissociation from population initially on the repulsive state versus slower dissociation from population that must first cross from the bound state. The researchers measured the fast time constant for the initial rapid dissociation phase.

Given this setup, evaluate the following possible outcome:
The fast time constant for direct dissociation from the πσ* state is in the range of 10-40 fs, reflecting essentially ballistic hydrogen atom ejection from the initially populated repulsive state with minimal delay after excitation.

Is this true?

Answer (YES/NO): NO